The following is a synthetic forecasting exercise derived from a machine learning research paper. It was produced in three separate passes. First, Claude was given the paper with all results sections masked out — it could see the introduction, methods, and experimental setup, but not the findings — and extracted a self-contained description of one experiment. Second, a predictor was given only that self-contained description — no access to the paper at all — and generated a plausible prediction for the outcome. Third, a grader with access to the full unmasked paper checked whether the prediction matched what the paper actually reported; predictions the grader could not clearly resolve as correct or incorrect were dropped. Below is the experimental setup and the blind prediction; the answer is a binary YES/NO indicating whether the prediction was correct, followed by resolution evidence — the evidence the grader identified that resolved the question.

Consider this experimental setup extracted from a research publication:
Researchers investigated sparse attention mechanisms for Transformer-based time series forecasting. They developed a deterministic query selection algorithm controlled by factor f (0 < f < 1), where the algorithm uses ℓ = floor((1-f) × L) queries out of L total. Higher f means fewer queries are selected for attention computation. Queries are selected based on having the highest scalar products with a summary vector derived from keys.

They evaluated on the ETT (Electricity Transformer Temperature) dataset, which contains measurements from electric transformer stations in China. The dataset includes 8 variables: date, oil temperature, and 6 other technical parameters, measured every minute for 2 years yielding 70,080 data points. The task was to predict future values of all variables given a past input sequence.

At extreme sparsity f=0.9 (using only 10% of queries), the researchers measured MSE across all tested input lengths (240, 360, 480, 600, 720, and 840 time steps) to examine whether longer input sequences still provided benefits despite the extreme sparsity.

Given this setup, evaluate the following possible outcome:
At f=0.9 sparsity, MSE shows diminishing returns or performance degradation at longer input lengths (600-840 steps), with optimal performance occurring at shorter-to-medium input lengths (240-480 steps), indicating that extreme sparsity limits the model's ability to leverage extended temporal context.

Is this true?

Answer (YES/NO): NO